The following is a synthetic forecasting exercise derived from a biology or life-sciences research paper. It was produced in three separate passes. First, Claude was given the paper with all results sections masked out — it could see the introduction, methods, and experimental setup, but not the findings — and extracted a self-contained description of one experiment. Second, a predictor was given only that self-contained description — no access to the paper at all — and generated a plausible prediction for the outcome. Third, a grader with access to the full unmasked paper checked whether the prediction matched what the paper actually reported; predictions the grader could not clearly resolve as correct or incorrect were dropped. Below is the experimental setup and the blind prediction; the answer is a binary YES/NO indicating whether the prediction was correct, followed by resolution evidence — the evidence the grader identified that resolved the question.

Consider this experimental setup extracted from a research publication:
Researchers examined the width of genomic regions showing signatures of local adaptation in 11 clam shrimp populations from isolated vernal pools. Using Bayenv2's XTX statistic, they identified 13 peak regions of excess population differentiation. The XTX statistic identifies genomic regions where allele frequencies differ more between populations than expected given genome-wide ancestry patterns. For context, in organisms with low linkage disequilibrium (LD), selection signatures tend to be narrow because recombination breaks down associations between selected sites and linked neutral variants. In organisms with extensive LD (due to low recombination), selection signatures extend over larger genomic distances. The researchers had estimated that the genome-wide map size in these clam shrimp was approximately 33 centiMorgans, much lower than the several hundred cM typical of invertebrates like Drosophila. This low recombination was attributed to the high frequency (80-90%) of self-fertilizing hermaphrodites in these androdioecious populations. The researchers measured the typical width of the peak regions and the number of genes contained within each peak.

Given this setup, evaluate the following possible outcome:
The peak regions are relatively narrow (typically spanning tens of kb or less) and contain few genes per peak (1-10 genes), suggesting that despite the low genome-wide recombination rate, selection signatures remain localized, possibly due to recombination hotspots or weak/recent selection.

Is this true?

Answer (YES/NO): YES